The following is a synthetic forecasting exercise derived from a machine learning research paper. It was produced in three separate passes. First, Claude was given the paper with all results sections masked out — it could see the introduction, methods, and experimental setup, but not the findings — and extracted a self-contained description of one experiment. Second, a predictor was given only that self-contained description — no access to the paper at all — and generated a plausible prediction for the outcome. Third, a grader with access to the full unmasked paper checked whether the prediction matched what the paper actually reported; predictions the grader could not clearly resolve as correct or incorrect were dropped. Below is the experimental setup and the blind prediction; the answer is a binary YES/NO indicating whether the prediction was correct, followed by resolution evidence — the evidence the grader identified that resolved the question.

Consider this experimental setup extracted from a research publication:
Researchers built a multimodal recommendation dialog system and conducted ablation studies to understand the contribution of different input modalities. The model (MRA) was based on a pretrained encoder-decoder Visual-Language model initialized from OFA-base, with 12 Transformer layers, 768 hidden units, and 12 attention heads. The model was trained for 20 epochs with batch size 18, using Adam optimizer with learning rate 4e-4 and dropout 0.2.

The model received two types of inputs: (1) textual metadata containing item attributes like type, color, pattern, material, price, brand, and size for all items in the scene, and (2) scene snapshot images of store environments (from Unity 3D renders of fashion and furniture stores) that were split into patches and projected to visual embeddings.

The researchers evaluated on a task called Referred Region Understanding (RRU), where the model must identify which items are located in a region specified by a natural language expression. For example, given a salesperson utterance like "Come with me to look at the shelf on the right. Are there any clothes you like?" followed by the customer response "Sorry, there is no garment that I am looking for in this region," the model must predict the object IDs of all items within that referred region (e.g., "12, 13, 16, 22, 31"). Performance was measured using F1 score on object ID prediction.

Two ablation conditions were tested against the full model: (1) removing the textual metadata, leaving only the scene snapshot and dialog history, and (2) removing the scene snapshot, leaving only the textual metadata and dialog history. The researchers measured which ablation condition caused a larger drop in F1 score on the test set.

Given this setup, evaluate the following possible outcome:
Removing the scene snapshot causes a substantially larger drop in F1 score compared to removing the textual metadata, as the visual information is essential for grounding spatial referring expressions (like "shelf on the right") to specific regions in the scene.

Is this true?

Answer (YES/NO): YES